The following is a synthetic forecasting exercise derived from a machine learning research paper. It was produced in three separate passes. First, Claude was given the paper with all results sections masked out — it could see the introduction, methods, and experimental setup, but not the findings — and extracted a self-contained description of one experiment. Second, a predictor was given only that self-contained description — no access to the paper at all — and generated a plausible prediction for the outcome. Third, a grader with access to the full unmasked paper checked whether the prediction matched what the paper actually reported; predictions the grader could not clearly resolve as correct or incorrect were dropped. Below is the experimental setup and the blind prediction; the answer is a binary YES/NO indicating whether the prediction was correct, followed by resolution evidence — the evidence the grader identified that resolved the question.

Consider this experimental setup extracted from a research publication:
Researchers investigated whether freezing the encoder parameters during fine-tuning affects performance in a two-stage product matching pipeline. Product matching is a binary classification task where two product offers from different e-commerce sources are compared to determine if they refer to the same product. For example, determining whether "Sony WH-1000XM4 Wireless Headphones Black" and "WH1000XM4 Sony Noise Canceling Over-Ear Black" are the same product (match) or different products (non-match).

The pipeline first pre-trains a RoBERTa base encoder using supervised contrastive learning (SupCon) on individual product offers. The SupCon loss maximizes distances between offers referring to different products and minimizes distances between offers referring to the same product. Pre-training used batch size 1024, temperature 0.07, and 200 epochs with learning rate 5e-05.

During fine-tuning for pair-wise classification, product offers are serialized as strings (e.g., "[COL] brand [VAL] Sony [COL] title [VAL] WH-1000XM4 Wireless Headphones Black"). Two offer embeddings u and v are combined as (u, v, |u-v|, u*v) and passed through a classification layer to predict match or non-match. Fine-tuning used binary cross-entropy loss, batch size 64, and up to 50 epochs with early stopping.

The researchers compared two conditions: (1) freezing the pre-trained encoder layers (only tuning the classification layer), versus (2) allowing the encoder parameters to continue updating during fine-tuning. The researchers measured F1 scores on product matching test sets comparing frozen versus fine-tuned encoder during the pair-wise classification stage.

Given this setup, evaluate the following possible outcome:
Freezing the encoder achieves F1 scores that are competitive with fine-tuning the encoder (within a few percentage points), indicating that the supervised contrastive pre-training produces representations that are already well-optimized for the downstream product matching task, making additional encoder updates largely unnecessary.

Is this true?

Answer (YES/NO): NO